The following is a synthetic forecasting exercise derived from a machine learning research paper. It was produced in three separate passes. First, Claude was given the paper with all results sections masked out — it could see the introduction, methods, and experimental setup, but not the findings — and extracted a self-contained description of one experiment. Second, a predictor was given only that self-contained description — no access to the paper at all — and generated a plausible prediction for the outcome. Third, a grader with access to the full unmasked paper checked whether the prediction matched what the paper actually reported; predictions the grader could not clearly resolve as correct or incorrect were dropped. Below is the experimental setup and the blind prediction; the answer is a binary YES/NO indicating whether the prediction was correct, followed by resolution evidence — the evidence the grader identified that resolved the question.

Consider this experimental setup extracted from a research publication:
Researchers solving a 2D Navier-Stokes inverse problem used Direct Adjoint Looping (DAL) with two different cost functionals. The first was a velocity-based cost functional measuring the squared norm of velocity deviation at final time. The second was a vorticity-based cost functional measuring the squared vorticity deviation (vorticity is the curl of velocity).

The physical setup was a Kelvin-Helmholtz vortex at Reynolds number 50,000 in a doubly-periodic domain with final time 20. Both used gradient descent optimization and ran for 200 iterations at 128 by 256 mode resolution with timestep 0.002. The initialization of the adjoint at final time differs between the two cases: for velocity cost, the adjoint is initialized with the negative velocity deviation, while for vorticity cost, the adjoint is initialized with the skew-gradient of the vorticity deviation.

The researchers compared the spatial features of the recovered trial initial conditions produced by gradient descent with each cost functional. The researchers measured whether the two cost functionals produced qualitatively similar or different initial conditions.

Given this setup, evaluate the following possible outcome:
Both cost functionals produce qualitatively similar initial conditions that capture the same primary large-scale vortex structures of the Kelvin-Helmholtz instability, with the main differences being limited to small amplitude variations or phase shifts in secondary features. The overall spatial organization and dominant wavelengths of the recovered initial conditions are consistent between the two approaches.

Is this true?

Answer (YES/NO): NO